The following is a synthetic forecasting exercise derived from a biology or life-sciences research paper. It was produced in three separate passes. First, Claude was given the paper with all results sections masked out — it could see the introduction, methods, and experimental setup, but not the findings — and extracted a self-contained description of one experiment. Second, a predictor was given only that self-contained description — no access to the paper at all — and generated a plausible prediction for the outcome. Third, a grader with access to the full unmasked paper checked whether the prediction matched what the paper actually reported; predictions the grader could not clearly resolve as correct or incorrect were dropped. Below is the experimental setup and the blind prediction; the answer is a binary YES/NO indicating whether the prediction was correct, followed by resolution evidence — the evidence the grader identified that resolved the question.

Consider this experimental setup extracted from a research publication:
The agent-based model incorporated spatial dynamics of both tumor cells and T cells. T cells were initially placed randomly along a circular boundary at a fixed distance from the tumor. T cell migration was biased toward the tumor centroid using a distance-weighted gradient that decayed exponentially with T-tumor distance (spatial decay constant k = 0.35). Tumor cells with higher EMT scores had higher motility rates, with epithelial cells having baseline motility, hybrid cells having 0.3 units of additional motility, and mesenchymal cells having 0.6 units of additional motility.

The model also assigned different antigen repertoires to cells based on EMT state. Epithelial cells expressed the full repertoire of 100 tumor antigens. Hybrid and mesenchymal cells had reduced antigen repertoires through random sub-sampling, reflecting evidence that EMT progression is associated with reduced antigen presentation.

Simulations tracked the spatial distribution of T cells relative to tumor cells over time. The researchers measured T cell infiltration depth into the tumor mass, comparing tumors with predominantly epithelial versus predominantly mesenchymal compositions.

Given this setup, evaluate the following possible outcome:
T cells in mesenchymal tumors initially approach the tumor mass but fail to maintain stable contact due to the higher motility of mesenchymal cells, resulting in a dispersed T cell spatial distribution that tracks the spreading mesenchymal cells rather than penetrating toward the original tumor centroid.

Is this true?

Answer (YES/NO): NO